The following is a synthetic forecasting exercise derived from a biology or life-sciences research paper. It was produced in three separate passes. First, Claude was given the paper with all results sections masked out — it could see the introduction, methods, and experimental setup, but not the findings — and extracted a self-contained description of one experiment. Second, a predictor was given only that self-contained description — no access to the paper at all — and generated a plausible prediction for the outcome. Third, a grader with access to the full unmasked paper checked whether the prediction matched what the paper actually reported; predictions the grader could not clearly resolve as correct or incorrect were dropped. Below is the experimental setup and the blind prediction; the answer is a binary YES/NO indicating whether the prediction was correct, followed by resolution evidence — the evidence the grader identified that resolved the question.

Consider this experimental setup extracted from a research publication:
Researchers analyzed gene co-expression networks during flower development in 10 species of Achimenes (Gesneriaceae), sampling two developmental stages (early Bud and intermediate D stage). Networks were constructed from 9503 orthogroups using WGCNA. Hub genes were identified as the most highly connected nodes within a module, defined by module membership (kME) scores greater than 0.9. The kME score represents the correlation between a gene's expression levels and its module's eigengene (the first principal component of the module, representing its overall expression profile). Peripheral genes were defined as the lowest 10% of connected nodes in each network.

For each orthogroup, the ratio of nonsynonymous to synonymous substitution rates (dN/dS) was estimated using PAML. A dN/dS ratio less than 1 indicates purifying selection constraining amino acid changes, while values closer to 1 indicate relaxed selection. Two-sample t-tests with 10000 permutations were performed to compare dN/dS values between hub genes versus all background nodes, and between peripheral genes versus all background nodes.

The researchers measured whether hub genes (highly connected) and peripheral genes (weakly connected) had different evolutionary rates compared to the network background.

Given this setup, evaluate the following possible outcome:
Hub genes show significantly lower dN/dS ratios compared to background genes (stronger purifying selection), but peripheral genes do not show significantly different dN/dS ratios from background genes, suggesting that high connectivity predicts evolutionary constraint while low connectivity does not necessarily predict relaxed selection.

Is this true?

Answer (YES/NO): NO